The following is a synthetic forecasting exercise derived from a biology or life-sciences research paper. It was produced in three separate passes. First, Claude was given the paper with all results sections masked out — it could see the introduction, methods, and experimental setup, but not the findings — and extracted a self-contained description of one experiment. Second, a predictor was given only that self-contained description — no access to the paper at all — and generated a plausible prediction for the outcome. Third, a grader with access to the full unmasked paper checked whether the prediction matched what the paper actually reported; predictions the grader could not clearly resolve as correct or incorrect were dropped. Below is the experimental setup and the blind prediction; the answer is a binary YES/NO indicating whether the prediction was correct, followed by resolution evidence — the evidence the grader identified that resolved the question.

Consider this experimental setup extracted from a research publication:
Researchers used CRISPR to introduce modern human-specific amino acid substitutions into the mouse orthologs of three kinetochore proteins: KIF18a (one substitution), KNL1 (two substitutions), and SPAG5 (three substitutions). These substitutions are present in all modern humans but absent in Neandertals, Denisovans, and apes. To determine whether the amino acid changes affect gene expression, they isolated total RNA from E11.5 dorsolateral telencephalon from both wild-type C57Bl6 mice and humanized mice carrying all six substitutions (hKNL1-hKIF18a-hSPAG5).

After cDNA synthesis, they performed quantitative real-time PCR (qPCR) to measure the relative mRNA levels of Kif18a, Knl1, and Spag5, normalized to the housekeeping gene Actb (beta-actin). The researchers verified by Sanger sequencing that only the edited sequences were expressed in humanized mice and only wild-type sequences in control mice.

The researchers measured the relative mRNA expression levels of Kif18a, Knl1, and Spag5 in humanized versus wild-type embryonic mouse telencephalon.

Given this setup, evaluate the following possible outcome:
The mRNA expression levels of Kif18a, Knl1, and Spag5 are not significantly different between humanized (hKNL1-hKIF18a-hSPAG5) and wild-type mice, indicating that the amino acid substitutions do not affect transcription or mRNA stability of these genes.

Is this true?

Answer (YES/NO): YES